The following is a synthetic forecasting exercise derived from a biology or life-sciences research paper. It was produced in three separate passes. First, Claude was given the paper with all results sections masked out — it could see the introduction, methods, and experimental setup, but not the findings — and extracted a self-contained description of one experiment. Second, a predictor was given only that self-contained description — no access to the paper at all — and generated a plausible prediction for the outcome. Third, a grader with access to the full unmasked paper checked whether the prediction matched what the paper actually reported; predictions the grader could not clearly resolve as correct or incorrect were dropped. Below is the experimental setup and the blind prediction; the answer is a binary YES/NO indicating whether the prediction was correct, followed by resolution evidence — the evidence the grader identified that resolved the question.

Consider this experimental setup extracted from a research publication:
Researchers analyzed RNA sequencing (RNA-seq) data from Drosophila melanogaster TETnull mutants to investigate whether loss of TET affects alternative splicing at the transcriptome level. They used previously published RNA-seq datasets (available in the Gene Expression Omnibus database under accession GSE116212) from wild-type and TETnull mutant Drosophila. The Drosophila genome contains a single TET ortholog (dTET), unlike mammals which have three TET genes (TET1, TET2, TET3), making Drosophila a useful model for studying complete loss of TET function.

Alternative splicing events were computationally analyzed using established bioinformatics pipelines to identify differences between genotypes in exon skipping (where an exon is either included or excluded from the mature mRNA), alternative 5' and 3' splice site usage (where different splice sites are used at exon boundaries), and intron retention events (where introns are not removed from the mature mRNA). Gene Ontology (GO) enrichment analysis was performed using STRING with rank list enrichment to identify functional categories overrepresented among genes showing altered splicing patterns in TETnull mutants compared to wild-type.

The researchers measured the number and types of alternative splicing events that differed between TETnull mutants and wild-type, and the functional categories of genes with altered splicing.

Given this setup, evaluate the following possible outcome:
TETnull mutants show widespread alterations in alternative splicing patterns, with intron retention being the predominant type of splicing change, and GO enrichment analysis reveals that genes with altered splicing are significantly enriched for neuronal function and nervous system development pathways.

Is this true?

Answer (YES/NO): NO